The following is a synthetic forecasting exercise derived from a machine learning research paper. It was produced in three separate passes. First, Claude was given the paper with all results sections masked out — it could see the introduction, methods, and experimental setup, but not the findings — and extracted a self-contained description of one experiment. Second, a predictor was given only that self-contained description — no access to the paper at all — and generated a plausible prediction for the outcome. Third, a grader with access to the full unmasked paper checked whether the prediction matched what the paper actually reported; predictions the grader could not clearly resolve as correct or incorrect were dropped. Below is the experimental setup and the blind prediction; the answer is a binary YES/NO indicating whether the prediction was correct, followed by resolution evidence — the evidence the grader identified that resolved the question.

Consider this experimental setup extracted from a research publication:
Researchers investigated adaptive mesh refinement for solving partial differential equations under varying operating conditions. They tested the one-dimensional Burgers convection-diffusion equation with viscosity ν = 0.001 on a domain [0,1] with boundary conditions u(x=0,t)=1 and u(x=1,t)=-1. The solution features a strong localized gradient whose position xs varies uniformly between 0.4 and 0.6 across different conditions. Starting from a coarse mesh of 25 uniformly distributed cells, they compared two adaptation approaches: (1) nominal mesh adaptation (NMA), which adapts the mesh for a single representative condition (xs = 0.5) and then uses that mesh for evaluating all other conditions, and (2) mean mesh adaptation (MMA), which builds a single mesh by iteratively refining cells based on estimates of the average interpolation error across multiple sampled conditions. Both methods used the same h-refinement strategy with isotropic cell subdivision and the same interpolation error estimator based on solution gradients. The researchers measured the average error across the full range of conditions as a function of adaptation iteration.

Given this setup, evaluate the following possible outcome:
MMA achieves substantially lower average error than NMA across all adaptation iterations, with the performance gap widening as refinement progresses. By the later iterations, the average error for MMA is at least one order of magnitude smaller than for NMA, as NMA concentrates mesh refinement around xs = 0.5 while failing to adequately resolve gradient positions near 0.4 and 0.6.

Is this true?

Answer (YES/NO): NO